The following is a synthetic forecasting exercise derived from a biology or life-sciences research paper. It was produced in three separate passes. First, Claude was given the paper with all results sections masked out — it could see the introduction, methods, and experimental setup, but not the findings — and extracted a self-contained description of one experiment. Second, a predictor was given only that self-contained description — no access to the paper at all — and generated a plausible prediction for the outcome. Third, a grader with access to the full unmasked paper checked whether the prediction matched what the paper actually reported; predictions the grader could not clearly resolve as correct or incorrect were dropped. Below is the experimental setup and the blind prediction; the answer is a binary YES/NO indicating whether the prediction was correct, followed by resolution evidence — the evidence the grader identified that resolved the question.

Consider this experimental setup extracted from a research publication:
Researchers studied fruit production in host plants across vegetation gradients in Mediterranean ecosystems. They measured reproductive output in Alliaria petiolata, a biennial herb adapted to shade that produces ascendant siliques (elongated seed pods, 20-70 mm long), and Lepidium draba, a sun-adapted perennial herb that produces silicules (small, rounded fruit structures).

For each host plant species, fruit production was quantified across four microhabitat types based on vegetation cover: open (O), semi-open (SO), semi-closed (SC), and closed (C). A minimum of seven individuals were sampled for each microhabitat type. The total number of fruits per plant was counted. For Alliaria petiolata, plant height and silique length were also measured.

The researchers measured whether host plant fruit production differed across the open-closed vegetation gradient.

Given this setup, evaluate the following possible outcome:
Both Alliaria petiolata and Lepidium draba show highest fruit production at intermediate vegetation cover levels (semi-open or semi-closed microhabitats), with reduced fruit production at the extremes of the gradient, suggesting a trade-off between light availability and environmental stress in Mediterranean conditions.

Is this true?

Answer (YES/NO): NO